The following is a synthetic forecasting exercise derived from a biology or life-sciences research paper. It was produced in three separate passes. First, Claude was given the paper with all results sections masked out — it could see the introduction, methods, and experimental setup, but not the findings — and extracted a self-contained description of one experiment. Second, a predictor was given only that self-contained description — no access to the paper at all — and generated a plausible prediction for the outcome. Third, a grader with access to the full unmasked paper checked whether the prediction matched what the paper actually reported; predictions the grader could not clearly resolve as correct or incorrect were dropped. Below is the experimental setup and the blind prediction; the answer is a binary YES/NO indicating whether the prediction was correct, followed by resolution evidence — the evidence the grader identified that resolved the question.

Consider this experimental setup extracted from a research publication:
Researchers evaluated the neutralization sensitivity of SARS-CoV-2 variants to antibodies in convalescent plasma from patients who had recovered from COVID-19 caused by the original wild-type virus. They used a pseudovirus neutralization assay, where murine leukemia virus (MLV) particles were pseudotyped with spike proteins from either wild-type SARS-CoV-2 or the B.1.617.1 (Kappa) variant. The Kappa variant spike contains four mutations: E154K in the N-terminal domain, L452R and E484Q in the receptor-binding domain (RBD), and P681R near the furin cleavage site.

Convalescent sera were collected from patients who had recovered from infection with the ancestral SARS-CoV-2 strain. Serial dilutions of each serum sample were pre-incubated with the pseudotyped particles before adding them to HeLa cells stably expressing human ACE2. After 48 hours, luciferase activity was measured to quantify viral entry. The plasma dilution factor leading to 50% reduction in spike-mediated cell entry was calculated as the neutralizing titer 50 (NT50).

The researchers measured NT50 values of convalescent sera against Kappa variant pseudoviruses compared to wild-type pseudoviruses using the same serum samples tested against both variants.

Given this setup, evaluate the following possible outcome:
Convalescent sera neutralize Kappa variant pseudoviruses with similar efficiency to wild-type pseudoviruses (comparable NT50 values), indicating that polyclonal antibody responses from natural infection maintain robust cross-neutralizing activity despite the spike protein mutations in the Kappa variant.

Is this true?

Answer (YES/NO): NO